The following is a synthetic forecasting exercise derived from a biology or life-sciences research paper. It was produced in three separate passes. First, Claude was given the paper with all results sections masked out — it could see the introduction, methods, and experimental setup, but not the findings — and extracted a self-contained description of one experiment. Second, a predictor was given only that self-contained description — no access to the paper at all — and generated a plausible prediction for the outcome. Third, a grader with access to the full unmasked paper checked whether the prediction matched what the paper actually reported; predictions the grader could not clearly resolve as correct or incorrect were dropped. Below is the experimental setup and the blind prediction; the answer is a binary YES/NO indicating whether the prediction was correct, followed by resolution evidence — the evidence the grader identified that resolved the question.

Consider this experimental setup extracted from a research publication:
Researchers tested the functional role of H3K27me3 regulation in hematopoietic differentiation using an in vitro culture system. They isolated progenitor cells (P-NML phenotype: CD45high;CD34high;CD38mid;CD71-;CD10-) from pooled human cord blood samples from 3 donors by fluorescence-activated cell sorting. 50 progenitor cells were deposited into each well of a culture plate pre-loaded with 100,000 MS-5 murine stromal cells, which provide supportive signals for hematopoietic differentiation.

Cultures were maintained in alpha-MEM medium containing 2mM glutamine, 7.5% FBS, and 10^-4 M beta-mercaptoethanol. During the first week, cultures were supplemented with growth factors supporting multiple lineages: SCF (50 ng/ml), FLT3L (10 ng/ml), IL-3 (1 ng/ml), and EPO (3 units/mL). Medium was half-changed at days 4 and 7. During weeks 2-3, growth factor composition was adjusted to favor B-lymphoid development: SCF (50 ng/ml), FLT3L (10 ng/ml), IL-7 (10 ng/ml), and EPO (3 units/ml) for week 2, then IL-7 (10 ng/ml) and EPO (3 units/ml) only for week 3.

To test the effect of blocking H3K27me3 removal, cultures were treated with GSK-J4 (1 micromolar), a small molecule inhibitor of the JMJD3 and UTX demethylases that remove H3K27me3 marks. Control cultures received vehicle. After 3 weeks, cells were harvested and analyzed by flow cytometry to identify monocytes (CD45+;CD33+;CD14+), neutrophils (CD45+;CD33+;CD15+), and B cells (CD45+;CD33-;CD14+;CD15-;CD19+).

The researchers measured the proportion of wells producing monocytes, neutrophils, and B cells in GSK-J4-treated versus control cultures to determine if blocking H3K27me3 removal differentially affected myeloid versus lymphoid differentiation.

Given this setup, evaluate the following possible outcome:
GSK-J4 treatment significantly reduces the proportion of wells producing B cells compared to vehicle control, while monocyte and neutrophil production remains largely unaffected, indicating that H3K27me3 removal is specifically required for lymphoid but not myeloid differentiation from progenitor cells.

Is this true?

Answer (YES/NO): NO